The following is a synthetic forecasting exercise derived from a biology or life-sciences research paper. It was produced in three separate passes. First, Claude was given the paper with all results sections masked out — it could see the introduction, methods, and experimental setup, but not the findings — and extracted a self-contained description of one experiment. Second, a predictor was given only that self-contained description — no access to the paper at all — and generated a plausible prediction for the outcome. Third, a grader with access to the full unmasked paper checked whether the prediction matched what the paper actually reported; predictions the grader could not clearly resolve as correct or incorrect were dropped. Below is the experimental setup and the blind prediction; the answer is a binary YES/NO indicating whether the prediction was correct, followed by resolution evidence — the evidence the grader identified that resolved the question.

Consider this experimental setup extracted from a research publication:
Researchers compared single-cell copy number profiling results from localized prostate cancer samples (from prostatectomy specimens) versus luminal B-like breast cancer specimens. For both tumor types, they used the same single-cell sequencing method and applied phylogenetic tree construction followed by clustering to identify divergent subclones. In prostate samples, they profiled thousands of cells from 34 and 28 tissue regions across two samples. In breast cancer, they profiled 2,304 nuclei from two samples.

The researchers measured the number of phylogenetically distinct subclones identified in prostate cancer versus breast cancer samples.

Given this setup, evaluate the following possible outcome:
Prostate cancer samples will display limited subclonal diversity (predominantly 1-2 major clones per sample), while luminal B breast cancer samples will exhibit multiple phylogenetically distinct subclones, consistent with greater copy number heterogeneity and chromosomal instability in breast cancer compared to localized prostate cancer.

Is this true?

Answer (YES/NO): NO